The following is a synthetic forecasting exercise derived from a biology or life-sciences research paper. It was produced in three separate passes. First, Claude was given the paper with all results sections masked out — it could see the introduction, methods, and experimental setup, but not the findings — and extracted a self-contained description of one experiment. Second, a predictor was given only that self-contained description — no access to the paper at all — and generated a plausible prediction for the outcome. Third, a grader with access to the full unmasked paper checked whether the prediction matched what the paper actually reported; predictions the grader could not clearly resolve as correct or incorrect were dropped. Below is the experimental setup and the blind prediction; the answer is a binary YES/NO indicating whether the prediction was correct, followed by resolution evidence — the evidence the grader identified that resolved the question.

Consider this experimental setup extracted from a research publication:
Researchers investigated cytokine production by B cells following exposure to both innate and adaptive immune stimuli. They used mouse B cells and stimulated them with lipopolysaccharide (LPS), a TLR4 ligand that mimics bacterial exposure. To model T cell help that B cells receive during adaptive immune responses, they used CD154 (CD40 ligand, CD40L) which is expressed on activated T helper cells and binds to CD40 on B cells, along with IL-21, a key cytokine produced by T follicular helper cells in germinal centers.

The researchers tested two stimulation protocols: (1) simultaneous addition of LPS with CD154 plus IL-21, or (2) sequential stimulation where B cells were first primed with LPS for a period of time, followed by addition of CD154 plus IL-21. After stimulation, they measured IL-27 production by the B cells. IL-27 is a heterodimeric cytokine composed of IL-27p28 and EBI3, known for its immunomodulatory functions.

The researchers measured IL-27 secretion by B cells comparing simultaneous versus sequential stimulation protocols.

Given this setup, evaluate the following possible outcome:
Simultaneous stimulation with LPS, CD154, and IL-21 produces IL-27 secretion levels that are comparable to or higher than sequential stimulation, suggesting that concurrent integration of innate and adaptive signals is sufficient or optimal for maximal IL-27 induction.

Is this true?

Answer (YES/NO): YES